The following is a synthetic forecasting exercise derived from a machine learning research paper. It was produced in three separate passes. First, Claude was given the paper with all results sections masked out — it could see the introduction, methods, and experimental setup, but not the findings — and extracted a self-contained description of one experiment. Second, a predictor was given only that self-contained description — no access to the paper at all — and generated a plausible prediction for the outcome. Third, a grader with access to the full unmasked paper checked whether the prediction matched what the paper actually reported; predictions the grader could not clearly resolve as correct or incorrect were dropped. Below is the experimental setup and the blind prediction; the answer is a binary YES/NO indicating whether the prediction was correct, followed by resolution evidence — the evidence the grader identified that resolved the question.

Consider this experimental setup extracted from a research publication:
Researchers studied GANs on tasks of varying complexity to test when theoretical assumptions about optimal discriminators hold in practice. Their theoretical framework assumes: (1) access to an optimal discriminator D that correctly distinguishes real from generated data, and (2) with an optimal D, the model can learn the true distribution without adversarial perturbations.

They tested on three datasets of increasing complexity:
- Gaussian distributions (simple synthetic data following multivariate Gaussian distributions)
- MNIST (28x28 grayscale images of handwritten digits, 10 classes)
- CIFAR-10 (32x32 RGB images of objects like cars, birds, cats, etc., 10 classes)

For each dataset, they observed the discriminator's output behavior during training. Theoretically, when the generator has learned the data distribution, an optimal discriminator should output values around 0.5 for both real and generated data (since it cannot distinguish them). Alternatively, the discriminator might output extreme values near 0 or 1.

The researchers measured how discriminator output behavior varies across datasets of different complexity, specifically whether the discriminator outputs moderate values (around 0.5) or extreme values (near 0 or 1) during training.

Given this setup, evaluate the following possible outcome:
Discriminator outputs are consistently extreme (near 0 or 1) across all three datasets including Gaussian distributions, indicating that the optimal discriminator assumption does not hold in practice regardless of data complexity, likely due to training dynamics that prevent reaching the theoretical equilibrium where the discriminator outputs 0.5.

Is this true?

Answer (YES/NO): NO